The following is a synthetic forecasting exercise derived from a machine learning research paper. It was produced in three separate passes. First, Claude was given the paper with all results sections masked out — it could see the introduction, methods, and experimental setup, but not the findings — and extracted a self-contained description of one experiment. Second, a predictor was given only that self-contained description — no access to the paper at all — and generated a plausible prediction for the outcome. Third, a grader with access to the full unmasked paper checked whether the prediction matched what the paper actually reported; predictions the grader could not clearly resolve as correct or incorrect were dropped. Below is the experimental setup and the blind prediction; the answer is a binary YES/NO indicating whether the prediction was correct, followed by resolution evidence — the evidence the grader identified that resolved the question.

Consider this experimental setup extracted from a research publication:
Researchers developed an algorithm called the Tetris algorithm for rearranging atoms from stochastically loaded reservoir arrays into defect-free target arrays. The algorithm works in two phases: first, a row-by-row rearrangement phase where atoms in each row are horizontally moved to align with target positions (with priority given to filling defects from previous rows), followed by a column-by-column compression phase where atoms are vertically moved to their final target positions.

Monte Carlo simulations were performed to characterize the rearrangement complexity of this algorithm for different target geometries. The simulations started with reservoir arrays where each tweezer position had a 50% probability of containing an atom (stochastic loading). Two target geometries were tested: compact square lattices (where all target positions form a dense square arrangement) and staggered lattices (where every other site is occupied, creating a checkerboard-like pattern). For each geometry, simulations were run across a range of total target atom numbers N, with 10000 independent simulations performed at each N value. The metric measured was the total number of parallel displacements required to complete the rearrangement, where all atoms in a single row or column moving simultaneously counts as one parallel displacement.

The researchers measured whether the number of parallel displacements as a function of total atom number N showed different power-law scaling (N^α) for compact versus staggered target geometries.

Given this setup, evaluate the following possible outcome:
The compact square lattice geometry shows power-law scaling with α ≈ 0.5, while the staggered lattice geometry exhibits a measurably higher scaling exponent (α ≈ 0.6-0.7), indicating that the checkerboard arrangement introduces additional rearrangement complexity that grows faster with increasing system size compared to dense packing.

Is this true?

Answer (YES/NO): NO